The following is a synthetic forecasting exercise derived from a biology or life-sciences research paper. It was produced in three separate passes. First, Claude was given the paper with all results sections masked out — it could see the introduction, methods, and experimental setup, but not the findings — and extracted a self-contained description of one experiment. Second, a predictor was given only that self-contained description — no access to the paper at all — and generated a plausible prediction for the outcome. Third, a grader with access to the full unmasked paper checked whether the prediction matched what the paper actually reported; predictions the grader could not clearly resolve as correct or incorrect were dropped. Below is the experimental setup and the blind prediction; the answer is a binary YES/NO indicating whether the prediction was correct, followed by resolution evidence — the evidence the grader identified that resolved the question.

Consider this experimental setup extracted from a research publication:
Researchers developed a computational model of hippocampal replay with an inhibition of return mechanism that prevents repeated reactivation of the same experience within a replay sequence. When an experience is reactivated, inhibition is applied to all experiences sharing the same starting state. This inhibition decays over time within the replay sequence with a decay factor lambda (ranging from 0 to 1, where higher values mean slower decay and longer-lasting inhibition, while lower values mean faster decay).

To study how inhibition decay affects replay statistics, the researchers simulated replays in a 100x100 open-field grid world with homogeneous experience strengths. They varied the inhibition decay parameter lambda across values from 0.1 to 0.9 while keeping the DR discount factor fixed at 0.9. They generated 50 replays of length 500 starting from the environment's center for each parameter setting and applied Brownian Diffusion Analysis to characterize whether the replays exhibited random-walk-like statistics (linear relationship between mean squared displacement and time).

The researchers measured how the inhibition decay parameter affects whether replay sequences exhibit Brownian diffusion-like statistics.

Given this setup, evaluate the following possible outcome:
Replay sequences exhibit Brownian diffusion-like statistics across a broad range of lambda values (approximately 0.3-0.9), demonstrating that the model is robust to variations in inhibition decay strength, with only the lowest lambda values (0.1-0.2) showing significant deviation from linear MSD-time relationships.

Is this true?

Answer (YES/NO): NO